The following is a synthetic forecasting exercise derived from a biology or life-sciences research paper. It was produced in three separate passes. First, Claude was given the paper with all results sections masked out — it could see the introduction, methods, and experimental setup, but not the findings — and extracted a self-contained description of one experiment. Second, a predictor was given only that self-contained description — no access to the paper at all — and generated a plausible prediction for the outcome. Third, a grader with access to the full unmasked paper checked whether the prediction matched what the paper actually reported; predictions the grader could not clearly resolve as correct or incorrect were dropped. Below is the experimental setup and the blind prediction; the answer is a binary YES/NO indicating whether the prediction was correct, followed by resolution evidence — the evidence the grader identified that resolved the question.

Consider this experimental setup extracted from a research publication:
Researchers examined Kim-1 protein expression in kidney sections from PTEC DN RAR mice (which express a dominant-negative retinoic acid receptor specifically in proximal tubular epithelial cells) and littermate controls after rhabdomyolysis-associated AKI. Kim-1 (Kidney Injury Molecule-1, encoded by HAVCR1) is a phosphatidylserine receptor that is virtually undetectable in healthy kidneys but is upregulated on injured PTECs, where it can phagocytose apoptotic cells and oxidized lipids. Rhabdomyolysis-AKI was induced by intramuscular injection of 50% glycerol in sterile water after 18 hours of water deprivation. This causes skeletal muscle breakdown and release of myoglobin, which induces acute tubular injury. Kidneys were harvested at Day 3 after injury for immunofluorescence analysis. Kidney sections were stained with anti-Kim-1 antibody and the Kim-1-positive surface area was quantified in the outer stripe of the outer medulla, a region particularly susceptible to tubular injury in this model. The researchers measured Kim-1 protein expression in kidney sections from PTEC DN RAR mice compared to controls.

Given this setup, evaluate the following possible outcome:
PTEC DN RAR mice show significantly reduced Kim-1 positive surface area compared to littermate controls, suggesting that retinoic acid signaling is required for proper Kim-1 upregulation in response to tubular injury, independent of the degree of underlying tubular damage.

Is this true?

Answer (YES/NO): NO